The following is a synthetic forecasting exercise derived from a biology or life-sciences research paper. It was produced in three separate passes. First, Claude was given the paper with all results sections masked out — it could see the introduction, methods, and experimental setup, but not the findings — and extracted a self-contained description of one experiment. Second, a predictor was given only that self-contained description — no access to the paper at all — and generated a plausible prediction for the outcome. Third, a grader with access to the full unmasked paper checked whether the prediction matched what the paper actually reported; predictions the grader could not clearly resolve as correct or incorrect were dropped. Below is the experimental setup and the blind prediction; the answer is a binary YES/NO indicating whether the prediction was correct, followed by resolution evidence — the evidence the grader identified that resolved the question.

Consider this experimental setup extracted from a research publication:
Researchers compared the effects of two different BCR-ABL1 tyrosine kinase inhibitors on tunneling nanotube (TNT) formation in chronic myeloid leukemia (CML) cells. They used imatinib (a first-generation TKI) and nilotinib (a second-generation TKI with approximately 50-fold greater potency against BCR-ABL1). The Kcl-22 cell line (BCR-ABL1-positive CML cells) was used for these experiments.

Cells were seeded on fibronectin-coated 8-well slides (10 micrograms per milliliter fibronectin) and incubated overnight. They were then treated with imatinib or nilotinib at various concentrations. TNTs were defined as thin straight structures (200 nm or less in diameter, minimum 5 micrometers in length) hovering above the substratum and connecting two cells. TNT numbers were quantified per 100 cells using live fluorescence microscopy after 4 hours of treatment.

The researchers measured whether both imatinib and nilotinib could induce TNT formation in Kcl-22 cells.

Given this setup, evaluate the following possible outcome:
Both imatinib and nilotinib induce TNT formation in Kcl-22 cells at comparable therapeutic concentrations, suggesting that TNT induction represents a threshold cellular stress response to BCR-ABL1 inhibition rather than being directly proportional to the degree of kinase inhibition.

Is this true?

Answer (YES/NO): NO